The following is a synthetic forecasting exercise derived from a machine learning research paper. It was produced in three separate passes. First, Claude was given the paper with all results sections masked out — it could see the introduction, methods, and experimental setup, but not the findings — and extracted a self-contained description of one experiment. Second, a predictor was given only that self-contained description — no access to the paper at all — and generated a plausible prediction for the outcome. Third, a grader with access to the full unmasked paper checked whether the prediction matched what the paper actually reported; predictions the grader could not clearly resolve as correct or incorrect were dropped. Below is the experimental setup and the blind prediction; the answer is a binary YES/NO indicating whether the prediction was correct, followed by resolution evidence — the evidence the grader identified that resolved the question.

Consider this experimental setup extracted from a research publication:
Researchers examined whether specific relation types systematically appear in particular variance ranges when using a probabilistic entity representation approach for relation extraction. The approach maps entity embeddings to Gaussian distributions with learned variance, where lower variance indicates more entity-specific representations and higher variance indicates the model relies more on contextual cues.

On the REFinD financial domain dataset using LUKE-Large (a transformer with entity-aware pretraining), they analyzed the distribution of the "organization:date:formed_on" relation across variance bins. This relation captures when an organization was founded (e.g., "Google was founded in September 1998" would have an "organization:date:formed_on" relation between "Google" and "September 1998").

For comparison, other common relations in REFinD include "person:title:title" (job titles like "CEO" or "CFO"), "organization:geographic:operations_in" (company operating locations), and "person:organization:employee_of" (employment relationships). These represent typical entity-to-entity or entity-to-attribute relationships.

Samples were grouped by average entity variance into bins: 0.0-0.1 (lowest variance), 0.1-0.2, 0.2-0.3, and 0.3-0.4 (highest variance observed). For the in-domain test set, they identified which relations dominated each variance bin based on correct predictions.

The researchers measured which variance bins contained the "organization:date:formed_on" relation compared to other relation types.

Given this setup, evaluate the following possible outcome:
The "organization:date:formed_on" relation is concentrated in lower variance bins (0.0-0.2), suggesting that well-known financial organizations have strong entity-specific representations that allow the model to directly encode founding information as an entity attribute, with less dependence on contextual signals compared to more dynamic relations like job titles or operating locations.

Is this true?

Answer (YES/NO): NO